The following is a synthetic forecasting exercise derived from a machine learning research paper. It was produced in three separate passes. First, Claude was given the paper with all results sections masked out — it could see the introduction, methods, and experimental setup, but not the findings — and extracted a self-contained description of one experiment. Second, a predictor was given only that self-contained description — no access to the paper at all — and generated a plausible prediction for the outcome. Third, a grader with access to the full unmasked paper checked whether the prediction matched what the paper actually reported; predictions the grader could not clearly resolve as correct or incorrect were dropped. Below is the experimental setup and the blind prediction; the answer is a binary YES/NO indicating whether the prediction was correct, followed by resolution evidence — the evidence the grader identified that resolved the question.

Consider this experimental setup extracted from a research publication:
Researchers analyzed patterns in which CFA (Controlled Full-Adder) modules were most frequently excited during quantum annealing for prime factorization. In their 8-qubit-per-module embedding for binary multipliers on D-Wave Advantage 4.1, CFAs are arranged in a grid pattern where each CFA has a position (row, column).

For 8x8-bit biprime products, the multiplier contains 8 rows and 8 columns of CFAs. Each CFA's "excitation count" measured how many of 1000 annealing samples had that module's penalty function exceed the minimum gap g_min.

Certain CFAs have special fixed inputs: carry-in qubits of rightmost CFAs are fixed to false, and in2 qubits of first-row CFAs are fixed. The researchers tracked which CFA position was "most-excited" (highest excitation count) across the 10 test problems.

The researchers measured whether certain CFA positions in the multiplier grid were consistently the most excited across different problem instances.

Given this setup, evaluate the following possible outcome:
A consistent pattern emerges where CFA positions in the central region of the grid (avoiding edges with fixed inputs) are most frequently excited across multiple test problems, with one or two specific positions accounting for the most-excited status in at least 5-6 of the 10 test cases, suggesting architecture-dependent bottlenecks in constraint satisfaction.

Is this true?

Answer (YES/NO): NO